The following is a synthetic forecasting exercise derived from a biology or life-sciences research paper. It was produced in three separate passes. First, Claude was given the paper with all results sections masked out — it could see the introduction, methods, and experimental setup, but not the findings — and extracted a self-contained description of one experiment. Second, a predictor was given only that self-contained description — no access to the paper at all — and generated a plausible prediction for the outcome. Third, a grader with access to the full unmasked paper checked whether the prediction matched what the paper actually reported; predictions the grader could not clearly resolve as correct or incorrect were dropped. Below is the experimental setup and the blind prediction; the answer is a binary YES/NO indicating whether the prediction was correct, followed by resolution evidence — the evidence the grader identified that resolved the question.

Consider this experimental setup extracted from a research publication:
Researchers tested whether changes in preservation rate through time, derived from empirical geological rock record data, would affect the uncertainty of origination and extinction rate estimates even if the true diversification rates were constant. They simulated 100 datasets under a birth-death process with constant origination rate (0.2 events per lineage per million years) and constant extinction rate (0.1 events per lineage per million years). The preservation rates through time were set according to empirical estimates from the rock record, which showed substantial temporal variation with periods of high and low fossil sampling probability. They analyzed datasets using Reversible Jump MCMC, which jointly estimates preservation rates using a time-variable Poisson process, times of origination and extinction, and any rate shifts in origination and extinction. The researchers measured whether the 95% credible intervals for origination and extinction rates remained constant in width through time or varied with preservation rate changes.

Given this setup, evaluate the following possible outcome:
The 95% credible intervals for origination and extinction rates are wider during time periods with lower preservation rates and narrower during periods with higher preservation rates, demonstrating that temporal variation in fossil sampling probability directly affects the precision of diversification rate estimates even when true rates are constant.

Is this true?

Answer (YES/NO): YES